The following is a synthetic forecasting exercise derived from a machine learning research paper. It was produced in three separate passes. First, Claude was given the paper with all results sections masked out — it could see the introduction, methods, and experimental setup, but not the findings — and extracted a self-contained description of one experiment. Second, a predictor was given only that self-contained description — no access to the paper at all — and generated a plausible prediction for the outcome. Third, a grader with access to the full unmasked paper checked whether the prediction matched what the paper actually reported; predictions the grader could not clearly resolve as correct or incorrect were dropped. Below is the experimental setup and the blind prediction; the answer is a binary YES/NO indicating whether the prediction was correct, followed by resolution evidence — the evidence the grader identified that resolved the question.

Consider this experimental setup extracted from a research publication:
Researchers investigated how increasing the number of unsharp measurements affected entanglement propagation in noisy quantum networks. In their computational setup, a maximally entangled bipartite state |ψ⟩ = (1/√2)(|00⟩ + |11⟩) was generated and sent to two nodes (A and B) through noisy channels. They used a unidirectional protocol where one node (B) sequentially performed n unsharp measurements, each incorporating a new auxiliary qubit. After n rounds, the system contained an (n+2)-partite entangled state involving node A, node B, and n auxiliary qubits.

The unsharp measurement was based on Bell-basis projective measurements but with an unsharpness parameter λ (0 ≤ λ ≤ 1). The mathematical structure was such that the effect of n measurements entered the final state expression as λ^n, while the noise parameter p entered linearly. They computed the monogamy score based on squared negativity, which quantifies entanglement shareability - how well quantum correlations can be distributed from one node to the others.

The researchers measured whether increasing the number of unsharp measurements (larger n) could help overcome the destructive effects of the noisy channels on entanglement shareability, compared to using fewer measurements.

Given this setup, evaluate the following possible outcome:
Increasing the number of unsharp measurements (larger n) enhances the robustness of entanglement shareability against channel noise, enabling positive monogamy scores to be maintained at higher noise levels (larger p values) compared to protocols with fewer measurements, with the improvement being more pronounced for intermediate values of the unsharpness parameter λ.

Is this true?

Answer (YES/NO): NO